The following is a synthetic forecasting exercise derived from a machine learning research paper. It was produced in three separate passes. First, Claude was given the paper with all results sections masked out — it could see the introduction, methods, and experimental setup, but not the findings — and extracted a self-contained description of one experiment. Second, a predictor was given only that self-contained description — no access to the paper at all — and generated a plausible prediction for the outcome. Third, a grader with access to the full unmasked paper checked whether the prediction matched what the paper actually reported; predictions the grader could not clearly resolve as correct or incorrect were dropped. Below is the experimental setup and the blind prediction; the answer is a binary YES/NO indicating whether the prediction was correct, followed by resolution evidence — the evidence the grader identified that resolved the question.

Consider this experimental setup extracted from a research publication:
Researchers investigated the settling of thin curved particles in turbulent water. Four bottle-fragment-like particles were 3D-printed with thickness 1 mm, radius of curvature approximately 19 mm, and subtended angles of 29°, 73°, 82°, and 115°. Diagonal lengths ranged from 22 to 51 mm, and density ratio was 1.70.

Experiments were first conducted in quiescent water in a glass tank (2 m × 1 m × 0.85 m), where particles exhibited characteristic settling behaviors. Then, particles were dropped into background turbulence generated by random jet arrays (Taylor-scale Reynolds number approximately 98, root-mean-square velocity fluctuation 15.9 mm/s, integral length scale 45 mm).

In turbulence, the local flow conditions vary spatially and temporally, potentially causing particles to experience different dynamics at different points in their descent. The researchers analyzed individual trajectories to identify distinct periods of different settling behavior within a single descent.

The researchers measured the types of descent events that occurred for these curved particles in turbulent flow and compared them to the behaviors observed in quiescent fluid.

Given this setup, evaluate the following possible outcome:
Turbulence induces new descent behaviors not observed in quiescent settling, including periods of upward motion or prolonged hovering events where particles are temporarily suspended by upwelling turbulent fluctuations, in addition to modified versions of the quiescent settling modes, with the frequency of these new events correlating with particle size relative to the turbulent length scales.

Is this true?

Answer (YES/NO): NO